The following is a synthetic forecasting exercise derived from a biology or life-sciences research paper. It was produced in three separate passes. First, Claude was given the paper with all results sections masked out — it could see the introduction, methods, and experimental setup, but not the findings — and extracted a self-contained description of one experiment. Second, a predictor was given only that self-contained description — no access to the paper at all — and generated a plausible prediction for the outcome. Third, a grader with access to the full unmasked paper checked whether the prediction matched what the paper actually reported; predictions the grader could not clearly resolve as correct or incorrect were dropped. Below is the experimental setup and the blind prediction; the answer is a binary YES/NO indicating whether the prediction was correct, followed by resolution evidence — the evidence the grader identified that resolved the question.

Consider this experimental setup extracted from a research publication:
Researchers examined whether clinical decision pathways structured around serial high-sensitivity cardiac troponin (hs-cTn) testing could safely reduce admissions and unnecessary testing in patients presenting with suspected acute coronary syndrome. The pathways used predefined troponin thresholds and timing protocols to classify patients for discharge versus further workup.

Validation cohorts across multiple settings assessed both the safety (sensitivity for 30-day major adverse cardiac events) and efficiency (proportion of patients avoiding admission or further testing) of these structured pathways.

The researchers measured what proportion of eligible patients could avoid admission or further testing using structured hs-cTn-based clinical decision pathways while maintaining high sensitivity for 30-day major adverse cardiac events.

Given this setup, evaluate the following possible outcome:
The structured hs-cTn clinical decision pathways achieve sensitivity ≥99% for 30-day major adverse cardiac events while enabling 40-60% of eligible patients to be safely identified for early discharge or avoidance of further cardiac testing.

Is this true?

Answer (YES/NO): NO